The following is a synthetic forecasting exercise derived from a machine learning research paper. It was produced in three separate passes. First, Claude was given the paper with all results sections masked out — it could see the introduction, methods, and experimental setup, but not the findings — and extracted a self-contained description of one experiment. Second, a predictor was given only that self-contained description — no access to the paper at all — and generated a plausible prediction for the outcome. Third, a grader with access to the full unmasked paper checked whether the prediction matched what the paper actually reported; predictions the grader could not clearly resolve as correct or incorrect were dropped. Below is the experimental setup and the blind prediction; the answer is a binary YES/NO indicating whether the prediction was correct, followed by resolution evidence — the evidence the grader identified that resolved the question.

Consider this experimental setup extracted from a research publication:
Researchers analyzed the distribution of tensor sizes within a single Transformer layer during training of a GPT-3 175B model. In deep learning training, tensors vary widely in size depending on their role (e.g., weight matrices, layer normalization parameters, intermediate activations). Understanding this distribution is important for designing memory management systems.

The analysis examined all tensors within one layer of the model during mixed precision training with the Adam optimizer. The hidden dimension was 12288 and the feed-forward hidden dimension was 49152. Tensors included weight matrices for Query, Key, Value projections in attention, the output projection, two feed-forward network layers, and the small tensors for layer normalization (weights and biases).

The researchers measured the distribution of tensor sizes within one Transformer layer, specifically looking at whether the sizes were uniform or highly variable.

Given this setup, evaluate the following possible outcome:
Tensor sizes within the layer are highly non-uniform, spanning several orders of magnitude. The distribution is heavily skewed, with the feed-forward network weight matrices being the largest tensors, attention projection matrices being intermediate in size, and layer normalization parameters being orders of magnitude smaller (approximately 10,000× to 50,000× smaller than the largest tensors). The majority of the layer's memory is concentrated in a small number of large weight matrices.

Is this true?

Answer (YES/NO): NO